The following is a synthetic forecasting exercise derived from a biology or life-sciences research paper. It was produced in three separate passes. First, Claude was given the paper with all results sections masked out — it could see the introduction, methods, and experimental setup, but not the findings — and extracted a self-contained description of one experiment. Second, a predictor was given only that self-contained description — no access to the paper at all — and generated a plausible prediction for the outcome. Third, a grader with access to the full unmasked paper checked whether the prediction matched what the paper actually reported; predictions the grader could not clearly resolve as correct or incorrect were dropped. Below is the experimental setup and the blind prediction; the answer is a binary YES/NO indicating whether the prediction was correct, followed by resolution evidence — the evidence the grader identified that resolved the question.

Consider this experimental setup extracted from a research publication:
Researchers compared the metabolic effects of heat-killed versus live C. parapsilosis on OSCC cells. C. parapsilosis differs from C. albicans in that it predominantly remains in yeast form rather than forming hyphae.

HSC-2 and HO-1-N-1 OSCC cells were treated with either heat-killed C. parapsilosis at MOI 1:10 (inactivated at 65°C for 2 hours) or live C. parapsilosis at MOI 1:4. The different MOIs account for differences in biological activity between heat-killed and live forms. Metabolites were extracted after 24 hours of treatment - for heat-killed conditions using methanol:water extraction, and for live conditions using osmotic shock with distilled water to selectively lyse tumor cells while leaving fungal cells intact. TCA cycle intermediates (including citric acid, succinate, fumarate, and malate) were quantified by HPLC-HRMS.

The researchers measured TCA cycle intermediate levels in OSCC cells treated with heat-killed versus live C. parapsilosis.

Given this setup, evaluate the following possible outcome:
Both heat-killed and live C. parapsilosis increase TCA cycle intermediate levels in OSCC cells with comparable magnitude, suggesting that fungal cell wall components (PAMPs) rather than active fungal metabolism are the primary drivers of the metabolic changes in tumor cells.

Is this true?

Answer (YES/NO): NO